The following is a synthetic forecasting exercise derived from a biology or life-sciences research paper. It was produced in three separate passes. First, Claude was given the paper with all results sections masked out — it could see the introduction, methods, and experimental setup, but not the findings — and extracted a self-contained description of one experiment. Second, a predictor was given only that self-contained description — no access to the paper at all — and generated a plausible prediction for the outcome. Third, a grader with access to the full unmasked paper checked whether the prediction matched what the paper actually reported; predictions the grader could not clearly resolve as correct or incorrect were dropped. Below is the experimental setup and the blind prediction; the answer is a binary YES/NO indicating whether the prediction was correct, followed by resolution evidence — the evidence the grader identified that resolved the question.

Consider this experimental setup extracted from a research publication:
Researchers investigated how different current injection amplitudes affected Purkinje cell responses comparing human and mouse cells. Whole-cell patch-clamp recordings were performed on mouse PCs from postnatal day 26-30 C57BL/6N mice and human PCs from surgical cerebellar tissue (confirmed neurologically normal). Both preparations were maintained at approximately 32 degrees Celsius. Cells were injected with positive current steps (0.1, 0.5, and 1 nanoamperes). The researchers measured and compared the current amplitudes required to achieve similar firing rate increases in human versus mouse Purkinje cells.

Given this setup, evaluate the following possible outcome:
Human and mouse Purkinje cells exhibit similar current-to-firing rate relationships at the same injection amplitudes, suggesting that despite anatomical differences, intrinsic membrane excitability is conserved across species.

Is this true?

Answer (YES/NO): NO